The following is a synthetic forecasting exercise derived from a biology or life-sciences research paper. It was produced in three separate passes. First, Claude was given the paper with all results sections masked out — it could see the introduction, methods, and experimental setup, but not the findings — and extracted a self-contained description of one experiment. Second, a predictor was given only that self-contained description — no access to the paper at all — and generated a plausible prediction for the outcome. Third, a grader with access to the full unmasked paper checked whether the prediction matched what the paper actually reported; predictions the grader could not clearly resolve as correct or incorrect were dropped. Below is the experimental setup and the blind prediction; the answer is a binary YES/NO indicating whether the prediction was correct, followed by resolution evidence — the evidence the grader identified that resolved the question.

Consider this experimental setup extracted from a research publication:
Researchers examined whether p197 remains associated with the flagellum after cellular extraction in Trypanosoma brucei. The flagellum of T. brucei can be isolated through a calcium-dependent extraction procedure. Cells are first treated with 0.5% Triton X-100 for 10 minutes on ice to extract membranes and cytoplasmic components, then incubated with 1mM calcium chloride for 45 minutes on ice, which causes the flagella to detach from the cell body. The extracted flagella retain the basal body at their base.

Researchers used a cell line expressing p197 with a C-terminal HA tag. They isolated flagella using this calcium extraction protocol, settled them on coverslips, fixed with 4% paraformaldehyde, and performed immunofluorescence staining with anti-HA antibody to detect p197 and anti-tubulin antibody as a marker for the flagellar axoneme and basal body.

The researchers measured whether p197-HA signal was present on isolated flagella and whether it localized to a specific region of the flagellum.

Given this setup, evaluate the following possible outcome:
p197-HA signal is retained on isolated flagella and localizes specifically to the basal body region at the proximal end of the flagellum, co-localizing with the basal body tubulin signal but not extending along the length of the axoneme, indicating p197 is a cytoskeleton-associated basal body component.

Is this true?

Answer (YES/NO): YES